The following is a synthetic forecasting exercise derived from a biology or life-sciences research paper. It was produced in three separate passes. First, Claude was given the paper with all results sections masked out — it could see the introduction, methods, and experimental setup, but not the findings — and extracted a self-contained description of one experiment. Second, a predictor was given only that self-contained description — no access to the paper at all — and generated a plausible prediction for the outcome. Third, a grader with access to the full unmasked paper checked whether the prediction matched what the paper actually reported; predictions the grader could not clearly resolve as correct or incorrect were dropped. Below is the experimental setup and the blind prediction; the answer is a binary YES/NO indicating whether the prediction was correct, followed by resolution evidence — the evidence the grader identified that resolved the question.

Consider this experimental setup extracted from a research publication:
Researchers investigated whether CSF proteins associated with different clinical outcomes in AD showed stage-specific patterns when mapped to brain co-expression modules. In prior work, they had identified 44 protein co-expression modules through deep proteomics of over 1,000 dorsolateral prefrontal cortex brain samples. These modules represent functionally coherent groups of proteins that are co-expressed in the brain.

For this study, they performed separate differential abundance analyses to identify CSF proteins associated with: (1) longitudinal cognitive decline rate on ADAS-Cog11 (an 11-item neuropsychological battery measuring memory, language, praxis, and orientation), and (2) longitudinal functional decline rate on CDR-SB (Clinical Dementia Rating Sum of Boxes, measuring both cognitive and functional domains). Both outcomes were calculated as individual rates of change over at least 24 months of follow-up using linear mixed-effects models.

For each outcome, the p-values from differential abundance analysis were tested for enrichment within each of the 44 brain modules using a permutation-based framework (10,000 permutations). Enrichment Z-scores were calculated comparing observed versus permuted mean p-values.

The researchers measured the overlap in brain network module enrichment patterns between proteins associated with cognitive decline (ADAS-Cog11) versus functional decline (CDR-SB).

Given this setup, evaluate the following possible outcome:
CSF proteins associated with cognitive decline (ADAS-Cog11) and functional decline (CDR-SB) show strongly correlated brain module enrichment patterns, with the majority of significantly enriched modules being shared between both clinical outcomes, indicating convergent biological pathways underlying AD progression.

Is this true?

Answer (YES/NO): NO